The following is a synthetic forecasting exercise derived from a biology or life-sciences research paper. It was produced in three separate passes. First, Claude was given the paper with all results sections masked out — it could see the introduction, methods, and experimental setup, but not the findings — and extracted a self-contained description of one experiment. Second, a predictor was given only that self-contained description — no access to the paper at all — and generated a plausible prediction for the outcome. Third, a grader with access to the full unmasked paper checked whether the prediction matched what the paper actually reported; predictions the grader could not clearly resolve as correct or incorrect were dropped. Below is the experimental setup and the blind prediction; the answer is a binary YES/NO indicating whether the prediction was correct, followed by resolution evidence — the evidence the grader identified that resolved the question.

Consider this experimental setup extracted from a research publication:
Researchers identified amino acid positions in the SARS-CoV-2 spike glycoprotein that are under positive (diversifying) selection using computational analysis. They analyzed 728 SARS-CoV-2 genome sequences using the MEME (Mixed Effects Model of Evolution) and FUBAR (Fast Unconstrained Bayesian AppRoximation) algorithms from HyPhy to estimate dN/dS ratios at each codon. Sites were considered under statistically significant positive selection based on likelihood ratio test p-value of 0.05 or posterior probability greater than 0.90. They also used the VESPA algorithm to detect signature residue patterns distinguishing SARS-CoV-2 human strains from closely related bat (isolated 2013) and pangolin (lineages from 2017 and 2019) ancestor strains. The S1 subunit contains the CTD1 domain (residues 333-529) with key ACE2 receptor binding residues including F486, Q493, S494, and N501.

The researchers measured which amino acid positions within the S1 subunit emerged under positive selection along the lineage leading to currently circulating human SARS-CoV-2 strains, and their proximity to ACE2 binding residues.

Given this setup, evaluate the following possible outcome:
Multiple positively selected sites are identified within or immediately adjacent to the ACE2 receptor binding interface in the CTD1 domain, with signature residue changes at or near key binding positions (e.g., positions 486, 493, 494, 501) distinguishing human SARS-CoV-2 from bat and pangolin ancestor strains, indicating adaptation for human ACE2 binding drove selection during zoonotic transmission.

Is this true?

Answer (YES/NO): NO